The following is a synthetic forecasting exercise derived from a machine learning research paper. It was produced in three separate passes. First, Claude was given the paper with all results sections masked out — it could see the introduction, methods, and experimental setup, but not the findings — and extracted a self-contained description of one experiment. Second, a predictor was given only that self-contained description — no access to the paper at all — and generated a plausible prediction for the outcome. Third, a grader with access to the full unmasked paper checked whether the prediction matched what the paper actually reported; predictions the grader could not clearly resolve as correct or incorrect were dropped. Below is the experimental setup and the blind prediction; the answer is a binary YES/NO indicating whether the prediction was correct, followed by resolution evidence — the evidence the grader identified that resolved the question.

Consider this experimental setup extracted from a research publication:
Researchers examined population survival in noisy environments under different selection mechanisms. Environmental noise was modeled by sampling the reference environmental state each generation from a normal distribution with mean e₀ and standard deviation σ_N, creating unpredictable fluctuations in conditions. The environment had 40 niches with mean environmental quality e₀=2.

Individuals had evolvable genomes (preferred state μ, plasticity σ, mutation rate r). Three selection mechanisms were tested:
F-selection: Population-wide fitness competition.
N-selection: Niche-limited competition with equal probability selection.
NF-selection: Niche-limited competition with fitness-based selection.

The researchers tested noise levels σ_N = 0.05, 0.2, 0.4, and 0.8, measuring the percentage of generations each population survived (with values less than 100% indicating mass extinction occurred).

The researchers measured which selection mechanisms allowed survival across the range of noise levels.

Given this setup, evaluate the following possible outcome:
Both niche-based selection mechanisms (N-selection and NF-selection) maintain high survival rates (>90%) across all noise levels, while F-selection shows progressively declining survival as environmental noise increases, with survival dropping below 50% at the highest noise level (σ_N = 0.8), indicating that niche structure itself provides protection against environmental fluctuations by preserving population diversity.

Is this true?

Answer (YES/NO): NO